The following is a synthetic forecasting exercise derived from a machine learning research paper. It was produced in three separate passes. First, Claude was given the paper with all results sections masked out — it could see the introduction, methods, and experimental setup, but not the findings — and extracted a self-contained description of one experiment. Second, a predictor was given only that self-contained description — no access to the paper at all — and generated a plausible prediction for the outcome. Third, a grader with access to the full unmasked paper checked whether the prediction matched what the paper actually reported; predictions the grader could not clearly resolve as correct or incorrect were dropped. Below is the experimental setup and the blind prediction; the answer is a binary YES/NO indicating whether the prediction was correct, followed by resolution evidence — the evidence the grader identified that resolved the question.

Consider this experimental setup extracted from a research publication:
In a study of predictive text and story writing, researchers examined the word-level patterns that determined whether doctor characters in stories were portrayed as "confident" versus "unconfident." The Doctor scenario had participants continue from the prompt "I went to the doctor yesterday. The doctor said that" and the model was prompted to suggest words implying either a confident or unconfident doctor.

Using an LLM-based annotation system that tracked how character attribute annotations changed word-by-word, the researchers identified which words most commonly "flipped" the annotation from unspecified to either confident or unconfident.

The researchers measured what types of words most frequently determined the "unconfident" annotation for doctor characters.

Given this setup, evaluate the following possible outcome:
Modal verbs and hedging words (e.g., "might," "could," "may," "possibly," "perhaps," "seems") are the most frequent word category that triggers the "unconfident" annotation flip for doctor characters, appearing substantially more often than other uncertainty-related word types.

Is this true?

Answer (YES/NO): YES